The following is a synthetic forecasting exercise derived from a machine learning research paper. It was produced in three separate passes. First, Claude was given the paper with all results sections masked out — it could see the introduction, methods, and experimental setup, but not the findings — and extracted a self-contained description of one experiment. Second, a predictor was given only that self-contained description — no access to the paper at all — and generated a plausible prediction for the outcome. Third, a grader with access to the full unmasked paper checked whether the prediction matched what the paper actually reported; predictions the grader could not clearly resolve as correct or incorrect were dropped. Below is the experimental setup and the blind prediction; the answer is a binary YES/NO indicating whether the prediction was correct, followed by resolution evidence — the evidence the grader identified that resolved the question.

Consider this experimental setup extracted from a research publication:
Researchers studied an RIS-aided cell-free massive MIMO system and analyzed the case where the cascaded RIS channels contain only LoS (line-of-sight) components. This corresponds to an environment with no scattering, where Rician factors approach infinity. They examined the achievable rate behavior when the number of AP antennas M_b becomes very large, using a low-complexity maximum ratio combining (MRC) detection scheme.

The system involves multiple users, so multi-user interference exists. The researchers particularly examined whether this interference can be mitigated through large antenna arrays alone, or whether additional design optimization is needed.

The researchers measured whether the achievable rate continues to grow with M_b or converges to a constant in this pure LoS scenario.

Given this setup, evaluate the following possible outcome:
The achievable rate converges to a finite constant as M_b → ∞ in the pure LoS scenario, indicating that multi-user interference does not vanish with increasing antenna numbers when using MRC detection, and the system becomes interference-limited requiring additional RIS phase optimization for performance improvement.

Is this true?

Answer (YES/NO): YES